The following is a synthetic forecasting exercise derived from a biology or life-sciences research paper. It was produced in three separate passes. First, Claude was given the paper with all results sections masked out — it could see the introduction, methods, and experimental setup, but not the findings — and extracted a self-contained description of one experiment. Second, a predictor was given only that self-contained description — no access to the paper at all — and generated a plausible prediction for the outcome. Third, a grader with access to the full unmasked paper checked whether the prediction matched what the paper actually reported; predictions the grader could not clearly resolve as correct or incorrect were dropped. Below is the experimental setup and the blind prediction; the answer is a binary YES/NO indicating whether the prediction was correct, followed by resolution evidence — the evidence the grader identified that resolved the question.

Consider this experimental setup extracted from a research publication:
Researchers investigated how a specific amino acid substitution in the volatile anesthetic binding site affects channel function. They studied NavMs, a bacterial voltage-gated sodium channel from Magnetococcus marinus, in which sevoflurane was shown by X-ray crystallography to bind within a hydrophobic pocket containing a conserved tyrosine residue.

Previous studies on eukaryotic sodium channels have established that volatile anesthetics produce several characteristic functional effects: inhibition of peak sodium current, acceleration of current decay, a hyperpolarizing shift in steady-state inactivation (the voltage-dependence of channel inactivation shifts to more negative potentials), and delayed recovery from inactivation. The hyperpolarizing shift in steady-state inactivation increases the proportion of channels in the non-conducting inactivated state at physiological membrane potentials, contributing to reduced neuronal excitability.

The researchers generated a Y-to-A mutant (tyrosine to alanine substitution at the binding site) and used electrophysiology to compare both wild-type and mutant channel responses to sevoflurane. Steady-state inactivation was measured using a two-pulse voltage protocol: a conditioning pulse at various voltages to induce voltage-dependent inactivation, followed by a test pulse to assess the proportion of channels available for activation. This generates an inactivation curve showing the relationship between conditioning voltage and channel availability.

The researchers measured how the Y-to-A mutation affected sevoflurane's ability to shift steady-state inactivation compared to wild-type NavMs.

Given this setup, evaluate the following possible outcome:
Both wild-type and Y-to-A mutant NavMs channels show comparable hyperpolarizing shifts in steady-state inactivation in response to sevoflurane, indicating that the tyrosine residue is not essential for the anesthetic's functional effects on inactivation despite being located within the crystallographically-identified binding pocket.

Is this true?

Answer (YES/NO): NO